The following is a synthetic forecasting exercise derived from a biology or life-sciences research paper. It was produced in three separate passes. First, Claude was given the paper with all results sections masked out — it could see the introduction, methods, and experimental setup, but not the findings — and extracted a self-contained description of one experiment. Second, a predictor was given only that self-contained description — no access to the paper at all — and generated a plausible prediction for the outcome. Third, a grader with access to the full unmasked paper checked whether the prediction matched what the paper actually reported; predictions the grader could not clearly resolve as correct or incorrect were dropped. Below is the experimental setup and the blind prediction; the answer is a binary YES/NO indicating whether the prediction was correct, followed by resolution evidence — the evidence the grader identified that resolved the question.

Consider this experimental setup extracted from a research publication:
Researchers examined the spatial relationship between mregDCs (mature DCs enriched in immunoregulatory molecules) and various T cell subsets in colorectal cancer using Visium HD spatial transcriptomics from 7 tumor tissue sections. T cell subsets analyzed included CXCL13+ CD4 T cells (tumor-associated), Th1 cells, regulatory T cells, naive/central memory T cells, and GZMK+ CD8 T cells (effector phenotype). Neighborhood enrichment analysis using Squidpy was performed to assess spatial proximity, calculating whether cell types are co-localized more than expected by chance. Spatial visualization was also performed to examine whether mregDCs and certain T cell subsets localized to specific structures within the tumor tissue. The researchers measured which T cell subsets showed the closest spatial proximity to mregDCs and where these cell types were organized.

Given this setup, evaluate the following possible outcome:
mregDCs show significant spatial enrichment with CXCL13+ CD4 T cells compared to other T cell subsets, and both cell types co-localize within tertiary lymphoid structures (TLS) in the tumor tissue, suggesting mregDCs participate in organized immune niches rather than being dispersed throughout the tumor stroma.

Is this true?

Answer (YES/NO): NO